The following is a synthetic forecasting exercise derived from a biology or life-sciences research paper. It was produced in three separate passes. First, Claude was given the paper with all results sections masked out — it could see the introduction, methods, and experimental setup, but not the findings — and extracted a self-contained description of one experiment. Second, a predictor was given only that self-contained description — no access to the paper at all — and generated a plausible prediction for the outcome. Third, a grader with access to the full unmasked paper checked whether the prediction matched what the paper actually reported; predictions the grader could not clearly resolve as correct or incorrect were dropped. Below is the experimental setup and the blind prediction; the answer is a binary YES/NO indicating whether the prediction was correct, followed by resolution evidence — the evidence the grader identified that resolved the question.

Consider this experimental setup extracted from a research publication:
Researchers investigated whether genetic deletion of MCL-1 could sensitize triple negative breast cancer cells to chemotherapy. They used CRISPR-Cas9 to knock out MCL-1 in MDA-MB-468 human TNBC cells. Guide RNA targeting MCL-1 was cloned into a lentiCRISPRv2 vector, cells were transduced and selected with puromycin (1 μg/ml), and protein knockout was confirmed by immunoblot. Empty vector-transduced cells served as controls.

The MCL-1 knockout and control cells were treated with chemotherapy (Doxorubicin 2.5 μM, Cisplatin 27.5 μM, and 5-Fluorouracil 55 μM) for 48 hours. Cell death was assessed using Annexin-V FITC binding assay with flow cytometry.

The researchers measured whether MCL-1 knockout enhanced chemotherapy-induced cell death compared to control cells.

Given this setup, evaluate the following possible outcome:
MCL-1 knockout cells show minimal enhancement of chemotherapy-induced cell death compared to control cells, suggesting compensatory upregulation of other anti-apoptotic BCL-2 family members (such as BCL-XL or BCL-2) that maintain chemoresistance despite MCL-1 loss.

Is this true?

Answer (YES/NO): YES